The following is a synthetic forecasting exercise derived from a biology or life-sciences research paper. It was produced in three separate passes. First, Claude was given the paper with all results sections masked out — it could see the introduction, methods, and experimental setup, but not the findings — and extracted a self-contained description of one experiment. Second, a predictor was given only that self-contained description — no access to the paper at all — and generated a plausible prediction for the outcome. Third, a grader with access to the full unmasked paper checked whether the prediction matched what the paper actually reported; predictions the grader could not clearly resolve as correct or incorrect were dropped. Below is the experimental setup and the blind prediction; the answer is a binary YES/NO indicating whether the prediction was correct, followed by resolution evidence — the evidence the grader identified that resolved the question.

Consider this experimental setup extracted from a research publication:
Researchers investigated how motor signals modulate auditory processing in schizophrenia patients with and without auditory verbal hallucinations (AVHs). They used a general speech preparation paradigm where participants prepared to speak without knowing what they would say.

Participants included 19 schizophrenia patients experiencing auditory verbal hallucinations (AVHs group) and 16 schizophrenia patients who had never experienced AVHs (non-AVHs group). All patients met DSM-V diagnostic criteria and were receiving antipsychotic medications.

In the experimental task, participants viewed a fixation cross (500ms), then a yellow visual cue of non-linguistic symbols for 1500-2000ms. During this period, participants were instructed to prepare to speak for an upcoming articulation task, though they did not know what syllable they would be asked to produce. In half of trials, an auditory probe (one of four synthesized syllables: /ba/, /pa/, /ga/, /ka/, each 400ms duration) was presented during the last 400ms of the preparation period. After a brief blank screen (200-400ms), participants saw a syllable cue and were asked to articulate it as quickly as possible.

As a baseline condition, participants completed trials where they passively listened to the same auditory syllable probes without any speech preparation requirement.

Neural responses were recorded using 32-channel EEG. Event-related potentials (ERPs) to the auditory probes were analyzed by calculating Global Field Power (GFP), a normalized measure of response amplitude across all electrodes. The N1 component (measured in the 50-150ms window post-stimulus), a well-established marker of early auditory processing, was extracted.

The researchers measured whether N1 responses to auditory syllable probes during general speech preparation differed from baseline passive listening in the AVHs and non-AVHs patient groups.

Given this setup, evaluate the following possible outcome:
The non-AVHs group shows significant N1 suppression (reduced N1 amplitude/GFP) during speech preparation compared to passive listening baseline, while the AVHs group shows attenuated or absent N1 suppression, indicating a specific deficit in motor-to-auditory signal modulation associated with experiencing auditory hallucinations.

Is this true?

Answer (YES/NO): NO